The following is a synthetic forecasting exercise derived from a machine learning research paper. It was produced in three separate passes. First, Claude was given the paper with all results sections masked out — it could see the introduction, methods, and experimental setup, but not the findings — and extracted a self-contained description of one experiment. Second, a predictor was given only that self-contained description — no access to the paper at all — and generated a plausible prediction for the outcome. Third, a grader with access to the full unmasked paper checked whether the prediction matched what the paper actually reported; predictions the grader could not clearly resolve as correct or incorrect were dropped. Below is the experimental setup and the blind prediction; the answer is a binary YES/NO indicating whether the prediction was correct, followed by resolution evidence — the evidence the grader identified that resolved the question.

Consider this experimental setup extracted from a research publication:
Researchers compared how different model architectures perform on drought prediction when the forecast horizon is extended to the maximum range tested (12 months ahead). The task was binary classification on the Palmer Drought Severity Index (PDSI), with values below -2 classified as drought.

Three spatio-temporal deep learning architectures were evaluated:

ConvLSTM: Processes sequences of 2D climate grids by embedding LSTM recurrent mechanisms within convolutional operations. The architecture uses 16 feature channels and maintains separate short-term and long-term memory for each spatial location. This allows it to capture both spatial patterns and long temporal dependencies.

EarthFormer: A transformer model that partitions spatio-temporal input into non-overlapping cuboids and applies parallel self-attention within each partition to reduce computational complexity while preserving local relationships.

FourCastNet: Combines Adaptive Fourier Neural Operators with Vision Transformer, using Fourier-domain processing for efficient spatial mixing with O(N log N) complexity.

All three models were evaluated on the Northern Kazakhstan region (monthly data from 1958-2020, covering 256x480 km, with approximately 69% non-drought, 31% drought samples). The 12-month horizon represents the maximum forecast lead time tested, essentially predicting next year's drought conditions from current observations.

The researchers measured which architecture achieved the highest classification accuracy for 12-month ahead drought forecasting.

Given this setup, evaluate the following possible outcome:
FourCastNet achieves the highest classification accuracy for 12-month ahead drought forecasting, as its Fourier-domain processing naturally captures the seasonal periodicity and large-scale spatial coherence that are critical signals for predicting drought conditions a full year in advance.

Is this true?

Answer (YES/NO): NO